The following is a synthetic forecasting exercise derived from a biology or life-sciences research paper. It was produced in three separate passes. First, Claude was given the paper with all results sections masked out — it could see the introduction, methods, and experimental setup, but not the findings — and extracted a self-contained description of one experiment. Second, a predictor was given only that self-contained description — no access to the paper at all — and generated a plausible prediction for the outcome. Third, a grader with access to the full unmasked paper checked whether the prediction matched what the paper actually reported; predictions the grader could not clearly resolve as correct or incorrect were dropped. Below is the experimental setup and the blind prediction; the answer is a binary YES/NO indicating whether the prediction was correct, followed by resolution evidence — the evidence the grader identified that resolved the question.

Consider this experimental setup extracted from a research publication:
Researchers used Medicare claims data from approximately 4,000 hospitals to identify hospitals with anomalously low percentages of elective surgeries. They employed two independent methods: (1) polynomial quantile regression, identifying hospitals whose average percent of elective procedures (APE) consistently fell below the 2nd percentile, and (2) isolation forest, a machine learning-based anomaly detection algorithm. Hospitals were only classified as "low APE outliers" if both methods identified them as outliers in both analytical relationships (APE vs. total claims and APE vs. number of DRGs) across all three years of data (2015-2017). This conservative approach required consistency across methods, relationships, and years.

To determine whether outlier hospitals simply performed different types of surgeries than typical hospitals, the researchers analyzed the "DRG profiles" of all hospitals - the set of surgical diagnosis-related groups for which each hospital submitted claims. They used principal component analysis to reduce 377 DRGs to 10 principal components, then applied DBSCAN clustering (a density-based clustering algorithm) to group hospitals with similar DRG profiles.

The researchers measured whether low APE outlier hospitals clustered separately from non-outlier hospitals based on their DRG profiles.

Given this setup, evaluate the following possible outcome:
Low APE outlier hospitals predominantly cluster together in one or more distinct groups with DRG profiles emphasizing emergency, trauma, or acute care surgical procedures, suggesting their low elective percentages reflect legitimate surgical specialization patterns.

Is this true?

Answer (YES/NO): NO